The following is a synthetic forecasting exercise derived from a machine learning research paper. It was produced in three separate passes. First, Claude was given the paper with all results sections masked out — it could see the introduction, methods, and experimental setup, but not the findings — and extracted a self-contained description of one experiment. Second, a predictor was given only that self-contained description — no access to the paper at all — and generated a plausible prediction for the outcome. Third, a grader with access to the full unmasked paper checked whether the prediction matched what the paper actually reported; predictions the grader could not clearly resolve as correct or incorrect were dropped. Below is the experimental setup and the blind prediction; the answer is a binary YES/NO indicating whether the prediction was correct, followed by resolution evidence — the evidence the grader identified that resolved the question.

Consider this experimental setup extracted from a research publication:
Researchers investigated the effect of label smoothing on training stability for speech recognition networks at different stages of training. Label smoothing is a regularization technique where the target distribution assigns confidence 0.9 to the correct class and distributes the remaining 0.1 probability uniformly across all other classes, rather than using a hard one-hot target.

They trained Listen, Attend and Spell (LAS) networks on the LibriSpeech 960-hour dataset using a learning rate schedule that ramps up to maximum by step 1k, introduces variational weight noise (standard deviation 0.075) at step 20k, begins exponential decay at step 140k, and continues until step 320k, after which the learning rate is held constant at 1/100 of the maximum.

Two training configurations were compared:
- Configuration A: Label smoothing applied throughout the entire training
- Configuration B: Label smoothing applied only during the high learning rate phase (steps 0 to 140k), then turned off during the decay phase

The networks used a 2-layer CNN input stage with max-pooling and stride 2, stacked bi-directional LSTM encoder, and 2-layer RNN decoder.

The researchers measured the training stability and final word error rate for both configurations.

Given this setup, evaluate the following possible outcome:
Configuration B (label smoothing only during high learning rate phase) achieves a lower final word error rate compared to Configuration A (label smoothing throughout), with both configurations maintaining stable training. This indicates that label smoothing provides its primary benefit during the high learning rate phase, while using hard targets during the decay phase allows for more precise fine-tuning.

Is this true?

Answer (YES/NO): NO